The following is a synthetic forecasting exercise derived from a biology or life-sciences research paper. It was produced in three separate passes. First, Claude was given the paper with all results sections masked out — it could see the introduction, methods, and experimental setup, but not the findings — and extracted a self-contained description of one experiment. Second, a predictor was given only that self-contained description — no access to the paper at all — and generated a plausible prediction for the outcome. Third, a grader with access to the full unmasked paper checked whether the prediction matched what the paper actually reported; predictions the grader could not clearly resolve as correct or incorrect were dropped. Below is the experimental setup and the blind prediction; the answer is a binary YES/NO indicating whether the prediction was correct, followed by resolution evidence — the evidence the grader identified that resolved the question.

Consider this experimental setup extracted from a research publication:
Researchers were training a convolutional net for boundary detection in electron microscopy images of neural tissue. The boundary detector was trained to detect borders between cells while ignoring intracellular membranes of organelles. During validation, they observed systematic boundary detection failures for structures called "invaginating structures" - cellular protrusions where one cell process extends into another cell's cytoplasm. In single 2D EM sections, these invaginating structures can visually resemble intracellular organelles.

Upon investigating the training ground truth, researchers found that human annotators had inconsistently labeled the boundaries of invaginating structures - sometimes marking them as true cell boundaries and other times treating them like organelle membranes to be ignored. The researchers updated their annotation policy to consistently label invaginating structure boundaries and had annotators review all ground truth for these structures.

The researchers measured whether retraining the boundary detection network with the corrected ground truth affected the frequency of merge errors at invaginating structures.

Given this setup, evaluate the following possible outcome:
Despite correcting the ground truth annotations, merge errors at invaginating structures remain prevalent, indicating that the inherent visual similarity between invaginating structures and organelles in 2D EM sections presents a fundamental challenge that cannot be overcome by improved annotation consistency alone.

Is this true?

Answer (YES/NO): NO